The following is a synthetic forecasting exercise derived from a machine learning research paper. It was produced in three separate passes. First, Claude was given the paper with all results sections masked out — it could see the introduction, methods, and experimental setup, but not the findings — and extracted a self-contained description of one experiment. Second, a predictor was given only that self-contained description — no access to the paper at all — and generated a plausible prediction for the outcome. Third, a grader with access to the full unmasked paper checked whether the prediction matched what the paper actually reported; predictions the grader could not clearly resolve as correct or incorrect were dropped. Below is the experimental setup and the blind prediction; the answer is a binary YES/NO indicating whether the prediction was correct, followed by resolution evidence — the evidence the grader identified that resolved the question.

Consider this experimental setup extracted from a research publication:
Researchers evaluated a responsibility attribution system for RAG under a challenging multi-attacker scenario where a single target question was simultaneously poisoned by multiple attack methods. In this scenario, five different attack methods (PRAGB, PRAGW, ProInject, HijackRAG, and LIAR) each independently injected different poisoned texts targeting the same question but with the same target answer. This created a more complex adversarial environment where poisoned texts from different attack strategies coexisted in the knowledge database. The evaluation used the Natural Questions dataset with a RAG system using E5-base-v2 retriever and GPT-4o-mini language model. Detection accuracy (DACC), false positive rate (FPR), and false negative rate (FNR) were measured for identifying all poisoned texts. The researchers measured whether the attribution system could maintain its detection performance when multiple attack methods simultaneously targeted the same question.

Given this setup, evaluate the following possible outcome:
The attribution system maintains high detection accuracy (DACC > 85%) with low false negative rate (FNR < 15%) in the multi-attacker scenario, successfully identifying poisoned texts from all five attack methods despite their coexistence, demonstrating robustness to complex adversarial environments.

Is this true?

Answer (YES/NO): YES